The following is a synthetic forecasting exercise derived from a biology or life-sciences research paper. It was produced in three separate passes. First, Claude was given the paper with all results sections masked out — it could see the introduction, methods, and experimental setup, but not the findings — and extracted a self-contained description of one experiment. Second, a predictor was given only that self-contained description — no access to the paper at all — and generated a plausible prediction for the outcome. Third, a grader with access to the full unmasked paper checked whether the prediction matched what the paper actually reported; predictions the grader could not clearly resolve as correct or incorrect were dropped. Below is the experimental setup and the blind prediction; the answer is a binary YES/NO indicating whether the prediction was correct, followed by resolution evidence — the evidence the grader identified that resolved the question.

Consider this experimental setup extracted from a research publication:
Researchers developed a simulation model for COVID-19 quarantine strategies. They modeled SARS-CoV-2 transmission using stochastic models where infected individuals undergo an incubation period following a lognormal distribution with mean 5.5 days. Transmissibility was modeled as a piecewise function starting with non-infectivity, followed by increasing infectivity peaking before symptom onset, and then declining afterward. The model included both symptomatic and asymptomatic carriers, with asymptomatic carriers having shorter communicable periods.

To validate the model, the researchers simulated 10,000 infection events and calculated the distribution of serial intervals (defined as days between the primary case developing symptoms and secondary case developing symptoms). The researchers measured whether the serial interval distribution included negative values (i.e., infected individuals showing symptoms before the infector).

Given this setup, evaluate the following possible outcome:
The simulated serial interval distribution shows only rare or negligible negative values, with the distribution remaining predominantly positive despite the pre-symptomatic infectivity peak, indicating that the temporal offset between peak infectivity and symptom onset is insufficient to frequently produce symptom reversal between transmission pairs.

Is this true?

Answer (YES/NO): NO